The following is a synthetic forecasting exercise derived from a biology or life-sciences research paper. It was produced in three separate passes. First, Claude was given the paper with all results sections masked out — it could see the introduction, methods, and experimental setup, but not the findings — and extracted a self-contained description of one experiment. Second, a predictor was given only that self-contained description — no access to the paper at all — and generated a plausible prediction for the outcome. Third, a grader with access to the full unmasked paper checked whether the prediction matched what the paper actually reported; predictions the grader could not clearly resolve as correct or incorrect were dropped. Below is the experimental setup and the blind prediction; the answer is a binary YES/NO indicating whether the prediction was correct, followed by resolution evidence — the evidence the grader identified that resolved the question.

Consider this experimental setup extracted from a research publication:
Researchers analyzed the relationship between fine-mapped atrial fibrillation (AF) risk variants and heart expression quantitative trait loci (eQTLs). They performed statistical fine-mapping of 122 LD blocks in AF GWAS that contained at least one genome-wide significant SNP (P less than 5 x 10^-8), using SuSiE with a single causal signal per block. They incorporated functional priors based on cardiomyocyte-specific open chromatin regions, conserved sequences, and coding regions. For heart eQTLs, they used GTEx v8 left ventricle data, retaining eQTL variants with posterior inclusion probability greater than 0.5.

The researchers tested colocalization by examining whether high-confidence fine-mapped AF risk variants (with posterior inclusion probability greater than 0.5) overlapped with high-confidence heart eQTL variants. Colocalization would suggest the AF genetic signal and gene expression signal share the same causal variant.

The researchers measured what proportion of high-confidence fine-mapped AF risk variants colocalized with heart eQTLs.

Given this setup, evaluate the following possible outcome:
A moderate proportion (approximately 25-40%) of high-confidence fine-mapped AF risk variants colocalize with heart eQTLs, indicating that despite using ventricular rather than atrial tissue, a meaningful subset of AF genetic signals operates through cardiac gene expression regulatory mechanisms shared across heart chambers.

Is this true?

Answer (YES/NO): NO